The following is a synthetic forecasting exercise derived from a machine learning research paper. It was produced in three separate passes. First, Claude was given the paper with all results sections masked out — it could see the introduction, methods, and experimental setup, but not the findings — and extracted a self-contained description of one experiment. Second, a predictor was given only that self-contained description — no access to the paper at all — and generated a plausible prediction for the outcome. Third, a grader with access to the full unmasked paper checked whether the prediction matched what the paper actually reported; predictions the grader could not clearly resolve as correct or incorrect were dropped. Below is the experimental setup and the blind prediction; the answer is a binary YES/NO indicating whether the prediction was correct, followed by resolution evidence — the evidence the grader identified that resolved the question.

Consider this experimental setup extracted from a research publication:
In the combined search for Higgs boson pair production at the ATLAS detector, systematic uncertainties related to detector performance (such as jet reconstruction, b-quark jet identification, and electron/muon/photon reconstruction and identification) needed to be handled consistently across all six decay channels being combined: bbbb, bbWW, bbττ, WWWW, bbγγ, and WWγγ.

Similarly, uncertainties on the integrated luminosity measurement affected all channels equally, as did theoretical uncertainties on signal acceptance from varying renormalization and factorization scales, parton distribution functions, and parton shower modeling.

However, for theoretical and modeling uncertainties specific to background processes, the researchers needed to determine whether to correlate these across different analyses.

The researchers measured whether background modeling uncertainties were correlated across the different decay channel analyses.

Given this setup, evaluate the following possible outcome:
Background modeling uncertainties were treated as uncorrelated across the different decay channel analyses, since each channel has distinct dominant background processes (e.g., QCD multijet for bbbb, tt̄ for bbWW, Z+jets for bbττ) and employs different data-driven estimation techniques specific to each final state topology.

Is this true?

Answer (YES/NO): YES